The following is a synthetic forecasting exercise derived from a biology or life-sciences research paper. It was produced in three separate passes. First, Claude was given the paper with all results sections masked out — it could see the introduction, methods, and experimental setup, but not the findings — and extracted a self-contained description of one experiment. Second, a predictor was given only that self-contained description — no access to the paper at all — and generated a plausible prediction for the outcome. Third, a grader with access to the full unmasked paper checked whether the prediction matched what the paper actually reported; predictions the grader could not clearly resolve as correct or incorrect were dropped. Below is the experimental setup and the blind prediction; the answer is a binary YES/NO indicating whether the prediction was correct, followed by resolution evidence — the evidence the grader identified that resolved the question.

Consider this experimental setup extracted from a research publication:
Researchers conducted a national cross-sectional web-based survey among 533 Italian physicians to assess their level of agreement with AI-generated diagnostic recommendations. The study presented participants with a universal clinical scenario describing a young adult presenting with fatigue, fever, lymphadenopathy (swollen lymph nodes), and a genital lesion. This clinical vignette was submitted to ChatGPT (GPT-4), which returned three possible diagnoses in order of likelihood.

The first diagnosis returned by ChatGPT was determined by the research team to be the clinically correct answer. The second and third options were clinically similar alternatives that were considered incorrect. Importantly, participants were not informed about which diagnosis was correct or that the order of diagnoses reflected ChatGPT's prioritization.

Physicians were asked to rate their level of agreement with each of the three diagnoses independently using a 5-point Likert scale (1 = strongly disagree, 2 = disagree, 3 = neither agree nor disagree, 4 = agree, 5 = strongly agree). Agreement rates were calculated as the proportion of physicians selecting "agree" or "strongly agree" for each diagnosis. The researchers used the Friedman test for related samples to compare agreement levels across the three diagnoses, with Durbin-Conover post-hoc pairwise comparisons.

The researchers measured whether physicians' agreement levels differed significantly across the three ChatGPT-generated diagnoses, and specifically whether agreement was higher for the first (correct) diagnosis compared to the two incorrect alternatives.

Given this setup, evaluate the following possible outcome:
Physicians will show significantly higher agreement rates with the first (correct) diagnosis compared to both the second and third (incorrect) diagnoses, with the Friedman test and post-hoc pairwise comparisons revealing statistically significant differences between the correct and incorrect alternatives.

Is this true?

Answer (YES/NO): YES